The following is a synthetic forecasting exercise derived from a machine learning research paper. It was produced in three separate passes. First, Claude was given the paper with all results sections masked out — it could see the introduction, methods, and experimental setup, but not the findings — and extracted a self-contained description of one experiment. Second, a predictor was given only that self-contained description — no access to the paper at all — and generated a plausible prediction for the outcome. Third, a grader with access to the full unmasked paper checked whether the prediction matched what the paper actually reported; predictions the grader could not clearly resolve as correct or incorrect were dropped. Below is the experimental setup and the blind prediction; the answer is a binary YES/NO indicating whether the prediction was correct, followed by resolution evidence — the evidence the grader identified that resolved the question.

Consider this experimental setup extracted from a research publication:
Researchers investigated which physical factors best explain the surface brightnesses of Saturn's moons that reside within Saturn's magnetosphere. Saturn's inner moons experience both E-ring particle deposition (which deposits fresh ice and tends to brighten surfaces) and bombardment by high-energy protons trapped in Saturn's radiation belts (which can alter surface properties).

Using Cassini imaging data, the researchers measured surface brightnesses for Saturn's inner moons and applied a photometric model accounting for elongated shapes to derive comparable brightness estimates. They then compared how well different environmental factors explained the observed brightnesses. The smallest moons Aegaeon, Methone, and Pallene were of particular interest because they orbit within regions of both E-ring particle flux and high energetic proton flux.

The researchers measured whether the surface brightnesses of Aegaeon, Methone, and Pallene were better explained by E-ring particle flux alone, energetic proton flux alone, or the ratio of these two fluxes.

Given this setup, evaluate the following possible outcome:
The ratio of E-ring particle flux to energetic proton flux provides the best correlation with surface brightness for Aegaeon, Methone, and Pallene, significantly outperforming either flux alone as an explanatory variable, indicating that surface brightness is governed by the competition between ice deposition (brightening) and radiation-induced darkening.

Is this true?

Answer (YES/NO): YES